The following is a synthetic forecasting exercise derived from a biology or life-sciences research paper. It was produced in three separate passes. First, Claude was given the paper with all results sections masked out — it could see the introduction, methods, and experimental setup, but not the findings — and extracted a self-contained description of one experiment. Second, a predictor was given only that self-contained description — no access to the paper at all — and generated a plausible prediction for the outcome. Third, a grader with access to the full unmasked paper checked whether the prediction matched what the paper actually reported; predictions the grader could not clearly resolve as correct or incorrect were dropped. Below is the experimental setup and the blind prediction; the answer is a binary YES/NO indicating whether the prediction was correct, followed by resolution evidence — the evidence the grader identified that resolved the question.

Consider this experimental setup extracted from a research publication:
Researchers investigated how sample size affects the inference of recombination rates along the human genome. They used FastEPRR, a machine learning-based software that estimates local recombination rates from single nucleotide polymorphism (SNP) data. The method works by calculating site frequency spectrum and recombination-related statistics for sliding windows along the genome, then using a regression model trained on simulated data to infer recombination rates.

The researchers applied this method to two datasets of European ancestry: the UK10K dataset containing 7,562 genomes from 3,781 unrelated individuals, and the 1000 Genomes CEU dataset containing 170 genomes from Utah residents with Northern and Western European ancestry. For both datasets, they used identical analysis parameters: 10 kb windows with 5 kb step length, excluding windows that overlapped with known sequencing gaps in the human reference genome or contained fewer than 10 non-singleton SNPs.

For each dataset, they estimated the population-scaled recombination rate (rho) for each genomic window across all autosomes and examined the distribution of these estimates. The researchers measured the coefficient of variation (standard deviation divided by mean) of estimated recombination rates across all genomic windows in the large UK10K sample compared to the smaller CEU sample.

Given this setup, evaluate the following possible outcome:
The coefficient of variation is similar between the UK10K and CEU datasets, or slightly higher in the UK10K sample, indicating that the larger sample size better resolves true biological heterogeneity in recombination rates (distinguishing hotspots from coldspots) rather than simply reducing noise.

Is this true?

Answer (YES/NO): NO